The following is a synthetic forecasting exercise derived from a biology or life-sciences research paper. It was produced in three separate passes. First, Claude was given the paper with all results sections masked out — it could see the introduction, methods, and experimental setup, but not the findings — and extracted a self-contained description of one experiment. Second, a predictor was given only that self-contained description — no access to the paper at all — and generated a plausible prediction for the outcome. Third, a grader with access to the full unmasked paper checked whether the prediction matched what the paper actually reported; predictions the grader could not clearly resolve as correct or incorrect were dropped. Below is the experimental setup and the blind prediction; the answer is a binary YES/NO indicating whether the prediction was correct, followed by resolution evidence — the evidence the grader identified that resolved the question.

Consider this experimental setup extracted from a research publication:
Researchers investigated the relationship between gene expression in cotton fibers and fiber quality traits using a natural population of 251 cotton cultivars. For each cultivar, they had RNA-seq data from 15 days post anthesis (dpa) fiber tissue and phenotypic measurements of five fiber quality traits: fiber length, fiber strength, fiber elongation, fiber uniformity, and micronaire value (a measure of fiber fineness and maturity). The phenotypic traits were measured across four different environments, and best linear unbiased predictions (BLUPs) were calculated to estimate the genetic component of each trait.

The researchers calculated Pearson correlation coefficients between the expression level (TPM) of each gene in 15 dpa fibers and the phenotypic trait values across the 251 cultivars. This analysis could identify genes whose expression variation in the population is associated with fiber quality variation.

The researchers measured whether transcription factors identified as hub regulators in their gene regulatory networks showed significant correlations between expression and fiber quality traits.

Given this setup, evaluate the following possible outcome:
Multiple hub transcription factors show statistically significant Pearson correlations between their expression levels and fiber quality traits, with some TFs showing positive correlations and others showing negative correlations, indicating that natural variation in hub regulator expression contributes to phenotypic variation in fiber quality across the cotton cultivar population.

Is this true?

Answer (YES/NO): YES